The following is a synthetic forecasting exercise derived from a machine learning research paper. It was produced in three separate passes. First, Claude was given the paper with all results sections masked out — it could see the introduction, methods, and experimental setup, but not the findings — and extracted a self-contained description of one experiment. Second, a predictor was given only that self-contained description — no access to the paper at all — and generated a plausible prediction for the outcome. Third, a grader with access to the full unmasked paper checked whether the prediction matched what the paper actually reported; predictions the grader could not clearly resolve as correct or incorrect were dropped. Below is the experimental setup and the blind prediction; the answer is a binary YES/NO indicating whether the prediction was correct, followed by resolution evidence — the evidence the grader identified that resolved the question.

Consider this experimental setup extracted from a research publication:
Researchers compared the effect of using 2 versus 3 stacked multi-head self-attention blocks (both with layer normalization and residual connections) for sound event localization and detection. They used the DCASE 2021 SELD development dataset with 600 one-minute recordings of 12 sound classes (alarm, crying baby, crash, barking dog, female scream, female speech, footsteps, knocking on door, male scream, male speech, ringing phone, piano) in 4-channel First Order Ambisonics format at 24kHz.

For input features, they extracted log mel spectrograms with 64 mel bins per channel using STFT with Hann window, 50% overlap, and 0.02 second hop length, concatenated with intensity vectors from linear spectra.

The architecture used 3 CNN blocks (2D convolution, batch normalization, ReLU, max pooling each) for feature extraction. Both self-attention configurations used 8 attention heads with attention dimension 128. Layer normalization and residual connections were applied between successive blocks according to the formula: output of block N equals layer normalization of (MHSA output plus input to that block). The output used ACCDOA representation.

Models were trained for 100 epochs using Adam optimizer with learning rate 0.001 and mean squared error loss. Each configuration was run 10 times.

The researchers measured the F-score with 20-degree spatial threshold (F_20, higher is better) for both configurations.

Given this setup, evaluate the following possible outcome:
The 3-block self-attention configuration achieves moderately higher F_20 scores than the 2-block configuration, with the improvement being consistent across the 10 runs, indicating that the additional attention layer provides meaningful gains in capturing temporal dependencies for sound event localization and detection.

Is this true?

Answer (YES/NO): NO